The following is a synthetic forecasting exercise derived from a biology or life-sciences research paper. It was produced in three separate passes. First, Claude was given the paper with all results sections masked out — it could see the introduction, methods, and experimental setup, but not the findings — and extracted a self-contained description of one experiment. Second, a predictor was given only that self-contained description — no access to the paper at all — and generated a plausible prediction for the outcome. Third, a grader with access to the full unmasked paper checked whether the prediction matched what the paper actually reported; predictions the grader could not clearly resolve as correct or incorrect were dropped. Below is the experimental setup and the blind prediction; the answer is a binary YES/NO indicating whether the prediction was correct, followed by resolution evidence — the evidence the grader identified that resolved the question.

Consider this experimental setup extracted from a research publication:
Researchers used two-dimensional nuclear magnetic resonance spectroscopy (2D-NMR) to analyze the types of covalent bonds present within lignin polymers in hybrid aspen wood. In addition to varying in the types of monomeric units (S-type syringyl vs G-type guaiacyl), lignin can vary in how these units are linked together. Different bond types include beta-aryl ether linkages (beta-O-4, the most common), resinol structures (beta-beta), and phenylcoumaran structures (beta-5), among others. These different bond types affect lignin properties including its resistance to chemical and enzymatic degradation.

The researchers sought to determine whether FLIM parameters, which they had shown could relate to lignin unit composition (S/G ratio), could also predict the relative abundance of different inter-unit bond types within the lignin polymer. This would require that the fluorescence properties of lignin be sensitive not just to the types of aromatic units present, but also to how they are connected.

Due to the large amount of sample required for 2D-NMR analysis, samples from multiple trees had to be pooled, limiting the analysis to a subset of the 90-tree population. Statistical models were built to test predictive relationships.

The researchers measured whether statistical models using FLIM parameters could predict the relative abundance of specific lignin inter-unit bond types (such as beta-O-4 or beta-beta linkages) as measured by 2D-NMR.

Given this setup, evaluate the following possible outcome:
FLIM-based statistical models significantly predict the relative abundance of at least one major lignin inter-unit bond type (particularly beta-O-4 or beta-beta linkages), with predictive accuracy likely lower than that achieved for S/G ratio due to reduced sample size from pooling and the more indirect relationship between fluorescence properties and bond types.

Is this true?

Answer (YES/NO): NO